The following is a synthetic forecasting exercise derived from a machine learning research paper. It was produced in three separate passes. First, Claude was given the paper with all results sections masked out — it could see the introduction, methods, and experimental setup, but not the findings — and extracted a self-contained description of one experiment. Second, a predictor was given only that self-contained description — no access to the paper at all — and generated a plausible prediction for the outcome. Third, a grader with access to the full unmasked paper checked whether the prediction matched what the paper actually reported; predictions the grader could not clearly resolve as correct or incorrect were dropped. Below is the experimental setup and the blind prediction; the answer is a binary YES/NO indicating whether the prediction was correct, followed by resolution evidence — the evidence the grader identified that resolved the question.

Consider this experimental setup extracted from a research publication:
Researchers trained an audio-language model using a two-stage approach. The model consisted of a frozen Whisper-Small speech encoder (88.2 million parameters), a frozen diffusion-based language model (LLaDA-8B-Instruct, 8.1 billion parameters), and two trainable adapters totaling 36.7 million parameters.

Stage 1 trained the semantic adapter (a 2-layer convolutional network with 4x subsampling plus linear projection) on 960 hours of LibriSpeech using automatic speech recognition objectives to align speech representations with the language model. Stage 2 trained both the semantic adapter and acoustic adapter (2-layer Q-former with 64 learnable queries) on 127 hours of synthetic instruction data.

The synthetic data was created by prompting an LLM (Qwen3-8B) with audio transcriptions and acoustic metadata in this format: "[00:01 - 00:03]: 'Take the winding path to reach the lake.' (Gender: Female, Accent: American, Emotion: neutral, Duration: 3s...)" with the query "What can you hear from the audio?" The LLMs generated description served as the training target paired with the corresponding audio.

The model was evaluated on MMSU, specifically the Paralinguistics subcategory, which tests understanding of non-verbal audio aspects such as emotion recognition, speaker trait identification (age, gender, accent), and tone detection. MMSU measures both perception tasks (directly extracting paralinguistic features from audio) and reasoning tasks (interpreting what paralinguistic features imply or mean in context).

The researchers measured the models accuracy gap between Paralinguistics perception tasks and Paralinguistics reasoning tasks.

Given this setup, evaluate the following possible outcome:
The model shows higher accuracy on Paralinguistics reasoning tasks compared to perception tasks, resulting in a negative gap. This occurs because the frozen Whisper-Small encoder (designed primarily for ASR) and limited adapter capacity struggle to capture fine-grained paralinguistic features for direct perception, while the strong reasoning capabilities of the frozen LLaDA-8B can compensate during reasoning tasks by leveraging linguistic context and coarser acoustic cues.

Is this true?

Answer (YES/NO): YES